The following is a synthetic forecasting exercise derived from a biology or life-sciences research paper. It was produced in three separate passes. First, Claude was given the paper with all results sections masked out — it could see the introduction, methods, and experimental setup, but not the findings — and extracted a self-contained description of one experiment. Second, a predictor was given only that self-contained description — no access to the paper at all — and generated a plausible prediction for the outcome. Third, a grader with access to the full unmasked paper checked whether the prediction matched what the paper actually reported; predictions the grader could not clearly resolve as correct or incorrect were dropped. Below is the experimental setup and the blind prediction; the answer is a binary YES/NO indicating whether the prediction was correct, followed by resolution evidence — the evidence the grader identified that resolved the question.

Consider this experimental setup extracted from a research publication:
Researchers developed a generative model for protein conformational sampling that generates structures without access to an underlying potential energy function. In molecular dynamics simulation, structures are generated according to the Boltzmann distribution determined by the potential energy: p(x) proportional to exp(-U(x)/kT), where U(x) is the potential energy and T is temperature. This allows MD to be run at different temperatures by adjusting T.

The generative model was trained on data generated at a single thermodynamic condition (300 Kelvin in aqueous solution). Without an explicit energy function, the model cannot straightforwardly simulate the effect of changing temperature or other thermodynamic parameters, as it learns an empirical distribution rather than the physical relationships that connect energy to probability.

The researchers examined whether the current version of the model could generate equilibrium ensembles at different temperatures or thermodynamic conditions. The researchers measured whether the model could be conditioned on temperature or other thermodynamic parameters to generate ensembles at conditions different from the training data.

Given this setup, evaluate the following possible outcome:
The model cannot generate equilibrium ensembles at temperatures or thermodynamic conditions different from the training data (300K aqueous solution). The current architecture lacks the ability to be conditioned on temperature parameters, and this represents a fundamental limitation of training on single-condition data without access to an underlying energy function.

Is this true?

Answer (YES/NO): YES